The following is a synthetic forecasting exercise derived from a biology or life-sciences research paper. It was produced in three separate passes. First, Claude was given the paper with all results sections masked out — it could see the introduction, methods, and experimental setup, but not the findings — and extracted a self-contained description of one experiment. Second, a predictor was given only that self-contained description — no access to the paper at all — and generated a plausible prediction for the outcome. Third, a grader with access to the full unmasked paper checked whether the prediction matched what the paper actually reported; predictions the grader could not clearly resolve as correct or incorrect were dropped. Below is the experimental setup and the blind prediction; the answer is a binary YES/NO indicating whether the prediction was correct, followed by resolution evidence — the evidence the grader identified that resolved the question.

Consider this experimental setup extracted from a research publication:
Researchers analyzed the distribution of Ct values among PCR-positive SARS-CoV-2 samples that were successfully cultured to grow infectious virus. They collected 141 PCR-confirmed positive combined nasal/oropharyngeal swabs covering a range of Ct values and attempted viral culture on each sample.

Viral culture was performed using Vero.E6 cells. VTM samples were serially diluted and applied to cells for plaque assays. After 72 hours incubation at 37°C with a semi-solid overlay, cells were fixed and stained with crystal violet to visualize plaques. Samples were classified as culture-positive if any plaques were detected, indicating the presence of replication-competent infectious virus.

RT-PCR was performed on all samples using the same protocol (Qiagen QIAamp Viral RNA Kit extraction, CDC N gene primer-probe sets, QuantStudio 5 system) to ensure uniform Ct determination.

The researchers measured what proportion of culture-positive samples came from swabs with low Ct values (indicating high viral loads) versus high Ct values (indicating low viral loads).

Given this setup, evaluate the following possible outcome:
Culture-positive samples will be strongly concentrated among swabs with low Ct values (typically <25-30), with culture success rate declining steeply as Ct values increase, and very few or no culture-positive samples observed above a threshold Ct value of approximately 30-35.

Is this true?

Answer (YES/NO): NO